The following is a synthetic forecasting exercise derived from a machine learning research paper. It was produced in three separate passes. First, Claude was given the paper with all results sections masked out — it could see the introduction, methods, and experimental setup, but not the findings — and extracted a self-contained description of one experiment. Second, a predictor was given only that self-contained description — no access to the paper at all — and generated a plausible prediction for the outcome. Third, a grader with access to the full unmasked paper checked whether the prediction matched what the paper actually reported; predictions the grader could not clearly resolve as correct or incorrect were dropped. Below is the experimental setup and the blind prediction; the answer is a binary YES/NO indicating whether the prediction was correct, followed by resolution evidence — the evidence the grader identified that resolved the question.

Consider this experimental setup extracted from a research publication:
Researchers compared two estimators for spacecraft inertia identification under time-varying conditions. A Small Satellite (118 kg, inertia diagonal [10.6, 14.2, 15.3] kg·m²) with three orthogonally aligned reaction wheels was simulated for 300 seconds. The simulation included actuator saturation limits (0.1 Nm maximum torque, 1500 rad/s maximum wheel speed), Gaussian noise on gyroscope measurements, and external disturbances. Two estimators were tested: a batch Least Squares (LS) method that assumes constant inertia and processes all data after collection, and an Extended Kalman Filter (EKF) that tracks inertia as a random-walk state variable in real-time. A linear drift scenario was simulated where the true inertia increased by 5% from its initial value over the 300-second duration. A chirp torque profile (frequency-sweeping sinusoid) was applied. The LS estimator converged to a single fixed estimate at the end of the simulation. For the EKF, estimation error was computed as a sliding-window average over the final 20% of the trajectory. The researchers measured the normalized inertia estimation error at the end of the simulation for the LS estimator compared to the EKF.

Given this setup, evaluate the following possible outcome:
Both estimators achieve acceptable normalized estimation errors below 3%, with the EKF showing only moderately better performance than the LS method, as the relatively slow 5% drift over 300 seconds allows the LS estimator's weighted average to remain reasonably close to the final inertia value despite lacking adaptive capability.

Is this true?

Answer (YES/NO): NO